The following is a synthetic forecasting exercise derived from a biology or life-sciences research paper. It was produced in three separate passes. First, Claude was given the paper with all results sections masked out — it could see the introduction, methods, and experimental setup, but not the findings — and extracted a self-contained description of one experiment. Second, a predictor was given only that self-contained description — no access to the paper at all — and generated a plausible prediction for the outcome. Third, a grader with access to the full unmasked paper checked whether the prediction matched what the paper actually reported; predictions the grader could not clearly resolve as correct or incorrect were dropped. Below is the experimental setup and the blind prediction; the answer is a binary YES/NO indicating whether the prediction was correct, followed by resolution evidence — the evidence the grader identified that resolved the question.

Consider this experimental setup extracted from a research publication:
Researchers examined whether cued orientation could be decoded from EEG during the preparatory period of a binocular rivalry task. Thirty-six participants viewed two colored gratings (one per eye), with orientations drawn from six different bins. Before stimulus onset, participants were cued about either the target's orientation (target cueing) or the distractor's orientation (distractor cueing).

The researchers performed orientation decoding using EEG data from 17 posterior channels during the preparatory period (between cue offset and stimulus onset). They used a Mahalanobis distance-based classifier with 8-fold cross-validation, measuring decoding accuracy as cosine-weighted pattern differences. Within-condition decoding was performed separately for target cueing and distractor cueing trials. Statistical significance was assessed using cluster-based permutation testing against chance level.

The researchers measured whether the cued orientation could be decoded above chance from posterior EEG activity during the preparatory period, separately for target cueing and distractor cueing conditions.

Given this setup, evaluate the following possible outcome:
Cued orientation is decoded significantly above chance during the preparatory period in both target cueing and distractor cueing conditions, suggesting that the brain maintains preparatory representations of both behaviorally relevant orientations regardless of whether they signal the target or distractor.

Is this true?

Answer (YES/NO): YES